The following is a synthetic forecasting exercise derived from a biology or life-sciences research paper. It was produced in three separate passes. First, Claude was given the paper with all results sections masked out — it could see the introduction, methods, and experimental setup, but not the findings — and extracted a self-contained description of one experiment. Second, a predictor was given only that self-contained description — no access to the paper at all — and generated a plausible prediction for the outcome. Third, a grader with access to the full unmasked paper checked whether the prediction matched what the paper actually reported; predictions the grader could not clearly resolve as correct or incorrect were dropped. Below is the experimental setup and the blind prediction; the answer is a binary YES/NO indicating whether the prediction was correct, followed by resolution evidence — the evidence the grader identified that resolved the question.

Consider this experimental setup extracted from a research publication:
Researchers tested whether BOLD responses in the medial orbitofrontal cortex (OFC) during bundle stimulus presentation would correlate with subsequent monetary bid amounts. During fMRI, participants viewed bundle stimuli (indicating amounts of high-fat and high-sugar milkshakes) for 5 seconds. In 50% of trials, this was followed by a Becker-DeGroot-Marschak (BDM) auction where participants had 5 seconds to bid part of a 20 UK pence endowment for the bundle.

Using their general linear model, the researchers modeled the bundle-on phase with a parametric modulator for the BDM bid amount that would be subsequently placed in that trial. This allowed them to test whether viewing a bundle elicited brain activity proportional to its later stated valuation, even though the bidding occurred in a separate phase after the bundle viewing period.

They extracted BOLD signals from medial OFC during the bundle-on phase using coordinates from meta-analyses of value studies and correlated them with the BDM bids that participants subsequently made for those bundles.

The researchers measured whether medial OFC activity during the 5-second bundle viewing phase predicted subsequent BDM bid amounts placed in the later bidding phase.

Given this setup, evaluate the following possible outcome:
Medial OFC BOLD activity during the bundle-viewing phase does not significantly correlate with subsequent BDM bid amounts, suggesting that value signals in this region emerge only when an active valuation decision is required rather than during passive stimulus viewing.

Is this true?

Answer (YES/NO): NO